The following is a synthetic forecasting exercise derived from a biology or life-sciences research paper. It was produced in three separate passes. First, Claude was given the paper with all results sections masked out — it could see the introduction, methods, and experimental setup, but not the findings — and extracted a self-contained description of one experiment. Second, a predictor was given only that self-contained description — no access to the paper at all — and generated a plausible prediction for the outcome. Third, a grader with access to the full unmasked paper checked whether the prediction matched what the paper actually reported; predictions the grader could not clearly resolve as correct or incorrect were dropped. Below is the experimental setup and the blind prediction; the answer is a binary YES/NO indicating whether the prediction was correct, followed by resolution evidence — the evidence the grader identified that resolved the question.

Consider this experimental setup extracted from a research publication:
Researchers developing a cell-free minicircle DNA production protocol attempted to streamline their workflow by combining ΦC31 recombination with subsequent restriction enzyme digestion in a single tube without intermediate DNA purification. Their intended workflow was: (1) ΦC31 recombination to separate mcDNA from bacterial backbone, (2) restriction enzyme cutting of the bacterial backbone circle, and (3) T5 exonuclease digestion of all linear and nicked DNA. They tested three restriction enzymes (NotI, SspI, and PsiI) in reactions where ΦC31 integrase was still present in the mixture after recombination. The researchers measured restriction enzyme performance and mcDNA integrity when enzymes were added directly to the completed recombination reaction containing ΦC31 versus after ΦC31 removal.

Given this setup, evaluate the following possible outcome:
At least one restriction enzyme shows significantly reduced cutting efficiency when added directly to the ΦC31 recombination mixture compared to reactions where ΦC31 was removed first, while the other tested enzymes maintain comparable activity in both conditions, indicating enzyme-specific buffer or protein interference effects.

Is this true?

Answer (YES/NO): NO